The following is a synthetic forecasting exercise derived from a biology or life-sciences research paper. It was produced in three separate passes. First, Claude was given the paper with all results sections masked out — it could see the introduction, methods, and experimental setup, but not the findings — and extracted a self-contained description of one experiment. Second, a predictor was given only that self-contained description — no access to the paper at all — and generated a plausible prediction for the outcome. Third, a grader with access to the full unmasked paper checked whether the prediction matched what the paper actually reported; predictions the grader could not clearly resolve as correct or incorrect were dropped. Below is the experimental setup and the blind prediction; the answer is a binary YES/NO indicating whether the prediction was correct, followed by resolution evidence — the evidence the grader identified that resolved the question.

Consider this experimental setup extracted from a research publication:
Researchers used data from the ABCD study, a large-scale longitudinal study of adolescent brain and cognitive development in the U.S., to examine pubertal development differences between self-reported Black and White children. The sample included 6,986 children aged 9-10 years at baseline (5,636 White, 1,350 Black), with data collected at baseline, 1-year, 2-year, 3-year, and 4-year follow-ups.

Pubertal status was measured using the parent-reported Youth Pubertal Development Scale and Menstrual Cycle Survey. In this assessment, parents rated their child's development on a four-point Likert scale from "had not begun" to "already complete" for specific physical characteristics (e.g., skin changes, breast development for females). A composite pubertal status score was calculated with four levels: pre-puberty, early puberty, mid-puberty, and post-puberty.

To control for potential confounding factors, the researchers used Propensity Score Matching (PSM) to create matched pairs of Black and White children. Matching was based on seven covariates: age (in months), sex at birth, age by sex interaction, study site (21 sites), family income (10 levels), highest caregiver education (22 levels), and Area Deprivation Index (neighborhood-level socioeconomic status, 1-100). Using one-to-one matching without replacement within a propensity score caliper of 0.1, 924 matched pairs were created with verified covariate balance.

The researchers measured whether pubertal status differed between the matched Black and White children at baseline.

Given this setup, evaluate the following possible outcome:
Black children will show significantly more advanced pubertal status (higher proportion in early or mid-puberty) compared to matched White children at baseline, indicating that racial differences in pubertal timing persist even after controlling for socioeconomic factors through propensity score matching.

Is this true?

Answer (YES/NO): YES